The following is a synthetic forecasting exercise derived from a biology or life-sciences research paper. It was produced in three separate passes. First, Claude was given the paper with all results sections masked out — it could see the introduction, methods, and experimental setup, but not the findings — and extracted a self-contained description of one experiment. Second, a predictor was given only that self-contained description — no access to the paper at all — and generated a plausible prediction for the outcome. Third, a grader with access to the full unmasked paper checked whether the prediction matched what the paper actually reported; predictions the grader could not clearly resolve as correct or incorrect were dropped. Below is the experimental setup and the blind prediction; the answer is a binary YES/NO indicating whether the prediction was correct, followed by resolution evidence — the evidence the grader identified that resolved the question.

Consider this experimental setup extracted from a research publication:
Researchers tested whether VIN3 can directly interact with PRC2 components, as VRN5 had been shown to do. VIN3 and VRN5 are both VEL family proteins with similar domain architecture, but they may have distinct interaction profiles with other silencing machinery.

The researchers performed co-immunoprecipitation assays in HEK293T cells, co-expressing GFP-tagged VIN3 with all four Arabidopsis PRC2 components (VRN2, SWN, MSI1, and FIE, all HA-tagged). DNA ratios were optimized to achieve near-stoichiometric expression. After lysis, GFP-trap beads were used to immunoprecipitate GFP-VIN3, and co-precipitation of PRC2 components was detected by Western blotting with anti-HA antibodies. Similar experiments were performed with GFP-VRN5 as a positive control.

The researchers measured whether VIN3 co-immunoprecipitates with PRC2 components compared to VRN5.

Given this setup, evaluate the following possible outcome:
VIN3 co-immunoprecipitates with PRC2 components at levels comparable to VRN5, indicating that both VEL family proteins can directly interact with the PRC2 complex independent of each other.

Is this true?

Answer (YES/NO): NO